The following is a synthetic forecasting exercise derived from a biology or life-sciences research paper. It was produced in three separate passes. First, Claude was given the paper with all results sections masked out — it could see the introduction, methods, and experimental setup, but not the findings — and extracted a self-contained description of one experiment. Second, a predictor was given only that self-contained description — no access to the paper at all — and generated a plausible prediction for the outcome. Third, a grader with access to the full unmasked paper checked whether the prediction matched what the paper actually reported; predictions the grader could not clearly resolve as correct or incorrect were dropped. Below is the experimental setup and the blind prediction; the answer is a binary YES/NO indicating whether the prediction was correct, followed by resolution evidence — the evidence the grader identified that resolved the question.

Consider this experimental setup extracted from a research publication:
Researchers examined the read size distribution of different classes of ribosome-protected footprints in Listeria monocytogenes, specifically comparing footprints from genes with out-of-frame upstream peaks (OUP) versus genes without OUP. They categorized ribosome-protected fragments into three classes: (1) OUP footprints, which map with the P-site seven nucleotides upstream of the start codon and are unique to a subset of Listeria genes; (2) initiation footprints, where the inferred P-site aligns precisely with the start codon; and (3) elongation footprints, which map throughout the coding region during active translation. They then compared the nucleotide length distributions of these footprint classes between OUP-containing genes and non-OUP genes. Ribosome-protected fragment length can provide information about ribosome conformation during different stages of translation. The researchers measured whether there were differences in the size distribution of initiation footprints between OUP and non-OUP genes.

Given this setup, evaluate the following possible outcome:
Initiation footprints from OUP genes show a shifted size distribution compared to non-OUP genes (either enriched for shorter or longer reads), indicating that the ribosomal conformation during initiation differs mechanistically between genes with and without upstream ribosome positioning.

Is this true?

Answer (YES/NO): YES